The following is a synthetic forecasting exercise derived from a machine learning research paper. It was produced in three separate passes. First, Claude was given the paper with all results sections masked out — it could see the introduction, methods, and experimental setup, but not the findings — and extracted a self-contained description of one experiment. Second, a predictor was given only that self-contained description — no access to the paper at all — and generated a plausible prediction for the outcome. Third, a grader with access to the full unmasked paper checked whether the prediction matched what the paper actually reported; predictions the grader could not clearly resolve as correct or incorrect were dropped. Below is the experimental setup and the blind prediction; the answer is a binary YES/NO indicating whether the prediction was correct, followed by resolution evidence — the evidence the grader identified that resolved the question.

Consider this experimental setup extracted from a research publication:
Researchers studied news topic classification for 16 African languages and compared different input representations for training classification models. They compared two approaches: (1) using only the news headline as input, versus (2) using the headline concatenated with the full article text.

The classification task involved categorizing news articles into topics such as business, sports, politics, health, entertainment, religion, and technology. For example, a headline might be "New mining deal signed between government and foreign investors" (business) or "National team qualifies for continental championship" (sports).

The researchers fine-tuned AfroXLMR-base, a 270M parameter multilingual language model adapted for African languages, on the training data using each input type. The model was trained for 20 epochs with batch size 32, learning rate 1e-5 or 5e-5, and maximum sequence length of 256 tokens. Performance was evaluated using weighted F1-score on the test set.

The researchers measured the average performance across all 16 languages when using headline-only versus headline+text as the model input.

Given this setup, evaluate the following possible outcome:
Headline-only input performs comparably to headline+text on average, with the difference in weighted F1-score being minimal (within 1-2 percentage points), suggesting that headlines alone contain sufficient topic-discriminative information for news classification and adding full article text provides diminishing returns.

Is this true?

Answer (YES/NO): NO